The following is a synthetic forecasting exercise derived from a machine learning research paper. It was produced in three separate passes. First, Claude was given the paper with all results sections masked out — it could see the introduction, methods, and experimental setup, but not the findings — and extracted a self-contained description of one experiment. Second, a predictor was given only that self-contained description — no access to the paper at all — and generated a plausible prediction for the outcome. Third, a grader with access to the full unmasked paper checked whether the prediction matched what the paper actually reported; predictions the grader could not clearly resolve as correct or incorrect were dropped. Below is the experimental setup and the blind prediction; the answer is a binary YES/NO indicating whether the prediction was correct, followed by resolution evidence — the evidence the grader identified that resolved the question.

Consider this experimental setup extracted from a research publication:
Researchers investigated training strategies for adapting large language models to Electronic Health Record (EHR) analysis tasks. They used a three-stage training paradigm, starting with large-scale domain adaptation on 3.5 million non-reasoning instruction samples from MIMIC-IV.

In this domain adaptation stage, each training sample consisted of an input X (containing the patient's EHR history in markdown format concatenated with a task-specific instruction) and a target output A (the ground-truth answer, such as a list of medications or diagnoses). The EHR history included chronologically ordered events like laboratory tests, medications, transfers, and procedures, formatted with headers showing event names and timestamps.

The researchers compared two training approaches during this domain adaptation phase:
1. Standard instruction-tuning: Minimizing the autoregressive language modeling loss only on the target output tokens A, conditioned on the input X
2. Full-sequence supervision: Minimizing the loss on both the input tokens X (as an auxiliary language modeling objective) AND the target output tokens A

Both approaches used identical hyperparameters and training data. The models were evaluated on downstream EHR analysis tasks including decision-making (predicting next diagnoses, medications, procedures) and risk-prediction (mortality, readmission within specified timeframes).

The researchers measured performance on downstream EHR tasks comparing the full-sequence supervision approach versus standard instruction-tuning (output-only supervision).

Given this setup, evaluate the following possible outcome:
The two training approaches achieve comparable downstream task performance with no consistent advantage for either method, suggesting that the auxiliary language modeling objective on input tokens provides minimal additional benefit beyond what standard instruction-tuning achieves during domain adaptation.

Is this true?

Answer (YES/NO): NO